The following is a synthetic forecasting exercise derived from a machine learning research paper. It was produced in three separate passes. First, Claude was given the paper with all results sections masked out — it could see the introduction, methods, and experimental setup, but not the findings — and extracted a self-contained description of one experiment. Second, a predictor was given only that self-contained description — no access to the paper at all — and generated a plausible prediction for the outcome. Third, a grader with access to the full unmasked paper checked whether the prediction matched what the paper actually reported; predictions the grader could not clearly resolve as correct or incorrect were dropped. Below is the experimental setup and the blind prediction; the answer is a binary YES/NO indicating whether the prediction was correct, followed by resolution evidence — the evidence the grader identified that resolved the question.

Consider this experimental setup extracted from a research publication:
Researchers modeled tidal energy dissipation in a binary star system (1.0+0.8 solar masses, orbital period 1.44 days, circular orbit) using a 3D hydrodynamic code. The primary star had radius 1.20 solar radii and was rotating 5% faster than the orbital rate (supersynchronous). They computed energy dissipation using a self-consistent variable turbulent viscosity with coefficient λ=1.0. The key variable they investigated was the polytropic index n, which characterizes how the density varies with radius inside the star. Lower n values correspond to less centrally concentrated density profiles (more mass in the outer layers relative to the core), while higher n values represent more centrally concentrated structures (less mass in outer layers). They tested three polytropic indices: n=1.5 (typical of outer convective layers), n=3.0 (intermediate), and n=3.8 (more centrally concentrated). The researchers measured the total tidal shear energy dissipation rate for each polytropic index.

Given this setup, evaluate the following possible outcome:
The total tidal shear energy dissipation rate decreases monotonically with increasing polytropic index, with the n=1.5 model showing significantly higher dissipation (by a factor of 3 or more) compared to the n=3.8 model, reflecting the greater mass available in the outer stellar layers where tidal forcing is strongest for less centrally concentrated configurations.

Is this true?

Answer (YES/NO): YES